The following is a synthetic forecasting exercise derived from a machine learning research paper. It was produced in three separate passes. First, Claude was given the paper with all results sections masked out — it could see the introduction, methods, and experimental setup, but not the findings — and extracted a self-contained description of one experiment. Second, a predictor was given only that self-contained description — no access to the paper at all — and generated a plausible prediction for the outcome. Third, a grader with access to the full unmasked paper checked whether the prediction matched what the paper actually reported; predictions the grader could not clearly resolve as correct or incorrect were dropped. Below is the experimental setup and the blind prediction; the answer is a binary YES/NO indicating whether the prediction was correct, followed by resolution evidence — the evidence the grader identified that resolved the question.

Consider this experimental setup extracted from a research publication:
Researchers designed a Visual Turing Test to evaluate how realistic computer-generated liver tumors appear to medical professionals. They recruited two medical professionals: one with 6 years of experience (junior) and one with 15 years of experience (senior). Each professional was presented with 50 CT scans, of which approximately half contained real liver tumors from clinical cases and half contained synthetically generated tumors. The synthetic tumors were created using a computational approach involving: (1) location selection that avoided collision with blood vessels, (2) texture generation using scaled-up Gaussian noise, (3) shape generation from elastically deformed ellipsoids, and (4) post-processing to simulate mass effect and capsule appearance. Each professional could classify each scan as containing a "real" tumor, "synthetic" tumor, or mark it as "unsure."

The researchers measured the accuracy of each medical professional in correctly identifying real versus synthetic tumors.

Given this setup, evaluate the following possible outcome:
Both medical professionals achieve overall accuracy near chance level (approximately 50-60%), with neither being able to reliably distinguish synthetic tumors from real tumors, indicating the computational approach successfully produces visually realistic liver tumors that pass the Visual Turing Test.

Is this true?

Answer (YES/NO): NO